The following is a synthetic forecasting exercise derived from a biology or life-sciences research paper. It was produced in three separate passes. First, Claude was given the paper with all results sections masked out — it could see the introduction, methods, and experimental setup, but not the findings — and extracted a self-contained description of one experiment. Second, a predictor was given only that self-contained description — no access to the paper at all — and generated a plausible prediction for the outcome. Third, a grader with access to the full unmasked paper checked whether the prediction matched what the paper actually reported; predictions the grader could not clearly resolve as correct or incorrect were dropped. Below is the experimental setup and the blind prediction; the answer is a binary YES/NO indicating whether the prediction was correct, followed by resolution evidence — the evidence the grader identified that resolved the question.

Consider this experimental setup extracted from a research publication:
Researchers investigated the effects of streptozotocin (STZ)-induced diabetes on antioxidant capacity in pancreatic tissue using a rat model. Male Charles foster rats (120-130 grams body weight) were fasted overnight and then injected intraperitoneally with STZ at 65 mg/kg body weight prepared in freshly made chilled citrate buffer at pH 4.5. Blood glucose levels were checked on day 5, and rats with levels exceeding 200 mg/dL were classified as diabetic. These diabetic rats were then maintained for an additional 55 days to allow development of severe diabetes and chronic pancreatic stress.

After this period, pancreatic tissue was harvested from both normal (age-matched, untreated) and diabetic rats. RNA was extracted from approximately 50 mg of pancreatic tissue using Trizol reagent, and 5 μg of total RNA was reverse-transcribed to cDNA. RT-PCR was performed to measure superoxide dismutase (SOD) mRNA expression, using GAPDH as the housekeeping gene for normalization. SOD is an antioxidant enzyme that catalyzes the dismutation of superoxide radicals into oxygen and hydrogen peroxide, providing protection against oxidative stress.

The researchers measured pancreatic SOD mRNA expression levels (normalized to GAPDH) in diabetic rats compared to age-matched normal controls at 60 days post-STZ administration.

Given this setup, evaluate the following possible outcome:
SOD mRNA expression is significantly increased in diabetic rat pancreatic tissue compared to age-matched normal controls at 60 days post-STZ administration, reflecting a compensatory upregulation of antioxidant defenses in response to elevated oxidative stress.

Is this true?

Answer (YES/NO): NO